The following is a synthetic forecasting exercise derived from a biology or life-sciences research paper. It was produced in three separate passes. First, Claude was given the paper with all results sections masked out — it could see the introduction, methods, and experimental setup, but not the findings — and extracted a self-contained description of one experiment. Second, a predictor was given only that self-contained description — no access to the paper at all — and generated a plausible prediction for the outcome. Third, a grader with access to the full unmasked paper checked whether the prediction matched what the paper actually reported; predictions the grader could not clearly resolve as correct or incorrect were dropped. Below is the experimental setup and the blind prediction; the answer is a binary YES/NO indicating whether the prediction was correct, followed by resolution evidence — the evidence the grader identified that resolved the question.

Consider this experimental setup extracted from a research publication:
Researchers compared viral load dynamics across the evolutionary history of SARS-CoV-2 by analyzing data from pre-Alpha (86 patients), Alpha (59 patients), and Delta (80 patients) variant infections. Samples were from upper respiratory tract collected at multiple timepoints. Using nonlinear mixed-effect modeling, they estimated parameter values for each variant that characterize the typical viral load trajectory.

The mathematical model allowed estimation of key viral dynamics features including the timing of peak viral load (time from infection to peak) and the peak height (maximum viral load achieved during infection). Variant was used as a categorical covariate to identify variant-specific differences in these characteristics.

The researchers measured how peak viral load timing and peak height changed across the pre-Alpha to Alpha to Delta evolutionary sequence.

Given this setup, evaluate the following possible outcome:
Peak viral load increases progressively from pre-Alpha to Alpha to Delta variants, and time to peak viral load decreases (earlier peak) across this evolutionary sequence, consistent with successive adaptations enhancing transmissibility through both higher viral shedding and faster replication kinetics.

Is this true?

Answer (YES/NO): NO